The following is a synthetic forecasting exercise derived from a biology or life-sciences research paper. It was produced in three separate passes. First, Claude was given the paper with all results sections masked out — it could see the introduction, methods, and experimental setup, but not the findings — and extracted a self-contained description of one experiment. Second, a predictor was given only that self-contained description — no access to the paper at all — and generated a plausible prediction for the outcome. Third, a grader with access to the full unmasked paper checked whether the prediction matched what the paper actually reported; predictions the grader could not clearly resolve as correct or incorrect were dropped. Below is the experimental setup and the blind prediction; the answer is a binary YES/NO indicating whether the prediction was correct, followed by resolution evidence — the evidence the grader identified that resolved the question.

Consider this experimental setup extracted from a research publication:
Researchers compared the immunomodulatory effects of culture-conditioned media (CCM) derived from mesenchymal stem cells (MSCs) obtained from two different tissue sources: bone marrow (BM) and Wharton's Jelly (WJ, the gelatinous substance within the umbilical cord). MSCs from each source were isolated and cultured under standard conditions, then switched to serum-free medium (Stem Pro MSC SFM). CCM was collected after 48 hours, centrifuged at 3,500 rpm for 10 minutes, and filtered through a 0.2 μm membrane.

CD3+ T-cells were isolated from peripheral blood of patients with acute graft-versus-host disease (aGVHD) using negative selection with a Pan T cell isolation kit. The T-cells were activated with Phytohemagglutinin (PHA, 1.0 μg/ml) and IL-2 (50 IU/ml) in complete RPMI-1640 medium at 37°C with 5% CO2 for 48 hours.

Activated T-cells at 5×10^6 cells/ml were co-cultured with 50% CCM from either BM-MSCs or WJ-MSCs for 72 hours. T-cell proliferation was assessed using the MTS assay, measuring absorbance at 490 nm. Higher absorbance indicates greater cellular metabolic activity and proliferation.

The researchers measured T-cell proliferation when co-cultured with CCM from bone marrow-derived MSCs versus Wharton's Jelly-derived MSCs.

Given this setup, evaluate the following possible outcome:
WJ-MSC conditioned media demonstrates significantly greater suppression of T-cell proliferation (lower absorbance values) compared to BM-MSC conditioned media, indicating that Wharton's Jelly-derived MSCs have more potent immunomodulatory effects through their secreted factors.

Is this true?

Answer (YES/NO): YES